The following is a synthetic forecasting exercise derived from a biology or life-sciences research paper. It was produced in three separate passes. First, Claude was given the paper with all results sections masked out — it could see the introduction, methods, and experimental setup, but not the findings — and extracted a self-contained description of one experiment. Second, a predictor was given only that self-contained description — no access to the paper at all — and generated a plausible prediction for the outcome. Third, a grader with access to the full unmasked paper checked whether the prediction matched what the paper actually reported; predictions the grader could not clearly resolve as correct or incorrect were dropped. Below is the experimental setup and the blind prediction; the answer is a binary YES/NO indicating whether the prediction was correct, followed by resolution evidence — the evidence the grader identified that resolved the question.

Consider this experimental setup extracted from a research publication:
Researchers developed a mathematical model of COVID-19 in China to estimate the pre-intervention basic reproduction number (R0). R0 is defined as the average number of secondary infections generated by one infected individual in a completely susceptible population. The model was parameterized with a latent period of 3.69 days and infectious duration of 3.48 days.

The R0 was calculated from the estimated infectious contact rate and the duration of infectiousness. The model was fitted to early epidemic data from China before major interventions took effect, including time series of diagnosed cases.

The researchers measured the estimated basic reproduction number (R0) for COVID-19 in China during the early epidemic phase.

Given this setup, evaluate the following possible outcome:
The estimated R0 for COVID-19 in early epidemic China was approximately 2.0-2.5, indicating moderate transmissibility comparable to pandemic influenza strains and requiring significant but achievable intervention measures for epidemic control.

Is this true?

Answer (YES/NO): YES